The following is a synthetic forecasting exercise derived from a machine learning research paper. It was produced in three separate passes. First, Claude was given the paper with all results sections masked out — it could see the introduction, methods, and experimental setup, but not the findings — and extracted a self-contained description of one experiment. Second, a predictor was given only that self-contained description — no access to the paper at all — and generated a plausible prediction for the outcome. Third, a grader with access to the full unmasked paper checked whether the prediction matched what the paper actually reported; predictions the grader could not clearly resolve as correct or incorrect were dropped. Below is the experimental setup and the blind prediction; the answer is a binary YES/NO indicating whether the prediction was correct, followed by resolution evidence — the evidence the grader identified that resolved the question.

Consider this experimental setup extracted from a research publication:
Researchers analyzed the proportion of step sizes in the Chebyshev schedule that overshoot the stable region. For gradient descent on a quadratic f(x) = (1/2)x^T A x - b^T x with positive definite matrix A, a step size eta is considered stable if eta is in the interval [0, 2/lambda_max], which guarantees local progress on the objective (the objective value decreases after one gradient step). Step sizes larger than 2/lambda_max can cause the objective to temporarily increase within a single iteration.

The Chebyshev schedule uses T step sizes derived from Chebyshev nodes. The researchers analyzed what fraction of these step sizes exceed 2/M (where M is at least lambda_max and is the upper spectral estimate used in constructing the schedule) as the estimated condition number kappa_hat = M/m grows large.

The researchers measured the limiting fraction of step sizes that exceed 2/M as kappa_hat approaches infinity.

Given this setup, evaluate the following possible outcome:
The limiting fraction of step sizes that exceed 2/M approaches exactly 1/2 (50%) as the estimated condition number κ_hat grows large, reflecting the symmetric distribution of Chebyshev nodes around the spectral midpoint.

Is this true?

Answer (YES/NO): YES